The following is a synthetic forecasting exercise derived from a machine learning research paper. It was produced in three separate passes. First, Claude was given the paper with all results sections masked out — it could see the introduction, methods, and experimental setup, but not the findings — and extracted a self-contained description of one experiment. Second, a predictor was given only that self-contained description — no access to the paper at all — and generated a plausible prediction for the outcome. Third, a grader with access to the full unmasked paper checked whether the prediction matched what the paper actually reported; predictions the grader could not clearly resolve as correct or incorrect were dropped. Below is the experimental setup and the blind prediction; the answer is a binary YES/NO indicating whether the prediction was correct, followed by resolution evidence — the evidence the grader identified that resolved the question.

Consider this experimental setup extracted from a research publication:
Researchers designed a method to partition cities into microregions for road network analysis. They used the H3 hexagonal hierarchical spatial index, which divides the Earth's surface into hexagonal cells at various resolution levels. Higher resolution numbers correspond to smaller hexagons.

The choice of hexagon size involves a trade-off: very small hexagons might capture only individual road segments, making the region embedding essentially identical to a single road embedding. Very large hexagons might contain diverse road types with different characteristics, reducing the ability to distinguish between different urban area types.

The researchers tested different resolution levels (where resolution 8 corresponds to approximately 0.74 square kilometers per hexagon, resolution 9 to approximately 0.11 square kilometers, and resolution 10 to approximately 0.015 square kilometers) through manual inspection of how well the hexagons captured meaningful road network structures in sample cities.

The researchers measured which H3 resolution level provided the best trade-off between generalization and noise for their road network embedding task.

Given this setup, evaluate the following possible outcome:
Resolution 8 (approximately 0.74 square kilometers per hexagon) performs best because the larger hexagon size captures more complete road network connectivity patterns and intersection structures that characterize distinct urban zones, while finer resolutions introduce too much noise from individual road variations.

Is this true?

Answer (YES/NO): NO